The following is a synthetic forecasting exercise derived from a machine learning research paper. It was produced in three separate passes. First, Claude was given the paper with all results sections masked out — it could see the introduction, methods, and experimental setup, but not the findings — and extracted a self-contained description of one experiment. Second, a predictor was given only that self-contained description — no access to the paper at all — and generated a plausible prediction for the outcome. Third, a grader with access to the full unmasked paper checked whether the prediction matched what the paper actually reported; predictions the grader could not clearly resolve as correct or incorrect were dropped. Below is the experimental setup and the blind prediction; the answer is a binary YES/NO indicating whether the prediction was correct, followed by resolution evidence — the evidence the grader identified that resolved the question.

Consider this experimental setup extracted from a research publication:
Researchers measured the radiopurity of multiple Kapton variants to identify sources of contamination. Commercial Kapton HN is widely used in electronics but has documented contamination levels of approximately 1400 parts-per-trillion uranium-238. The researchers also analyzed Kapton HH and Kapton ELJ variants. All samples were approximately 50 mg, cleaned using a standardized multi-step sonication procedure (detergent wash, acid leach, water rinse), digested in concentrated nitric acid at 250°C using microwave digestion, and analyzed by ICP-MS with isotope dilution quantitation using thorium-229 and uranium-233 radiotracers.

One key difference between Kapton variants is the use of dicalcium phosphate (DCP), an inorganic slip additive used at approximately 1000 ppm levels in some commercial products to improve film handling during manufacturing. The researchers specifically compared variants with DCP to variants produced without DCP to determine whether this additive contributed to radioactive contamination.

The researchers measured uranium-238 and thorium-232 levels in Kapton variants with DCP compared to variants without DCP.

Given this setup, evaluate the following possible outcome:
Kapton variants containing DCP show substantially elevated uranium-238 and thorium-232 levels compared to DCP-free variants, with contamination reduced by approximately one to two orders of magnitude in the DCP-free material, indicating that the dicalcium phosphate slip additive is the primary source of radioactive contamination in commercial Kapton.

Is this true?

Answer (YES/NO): YES